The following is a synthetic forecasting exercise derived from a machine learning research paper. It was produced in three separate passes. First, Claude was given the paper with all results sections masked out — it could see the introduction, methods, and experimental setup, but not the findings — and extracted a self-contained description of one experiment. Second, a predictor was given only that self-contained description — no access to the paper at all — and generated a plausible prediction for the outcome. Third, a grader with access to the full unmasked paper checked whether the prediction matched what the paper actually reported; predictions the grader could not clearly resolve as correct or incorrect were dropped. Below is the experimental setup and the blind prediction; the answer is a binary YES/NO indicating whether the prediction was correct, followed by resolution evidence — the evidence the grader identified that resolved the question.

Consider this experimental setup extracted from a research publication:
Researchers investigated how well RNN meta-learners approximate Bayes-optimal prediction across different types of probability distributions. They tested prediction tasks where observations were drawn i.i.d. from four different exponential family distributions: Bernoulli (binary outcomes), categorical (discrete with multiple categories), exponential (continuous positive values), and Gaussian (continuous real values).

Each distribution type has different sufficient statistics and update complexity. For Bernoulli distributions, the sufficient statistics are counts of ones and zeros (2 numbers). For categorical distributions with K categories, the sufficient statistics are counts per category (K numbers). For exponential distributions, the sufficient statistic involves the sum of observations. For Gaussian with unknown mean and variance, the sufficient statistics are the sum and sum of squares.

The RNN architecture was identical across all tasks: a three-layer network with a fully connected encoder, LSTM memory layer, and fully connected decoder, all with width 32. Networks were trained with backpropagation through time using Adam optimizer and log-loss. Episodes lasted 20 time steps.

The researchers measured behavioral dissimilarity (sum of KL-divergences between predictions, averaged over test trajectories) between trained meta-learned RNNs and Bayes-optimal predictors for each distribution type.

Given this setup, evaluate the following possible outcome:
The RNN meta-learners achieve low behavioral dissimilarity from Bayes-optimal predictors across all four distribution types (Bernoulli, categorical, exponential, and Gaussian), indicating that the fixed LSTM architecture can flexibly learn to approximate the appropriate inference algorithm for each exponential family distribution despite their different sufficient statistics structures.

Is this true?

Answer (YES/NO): YES